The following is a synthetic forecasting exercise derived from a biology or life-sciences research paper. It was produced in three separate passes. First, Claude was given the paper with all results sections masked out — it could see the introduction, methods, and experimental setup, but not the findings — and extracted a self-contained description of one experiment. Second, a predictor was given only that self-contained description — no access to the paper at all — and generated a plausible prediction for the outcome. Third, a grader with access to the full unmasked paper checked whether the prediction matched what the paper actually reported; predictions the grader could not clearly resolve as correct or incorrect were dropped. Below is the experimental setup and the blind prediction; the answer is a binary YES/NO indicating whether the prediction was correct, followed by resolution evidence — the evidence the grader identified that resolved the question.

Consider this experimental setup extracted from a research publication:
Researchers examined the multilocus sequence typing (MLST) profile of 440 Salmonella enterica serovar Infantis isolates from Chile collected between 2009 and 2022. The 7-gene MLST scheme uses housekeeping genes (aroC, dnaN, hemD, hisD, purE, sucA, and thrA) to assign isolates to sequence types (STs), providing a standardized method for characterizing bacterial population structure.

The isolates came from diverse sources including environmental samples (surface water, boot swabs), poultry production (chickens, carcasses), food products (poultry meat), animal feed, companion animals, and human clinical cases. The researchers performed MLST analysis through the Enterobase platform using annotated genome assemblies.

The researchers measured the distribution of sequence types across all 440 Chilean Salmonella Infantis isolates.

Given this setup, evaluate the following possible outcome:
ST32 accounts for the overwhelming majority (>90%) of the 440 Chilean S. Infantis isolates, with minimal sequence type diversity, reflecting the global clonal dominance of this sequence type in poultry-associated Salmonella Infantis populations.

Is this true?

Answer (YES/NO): YES